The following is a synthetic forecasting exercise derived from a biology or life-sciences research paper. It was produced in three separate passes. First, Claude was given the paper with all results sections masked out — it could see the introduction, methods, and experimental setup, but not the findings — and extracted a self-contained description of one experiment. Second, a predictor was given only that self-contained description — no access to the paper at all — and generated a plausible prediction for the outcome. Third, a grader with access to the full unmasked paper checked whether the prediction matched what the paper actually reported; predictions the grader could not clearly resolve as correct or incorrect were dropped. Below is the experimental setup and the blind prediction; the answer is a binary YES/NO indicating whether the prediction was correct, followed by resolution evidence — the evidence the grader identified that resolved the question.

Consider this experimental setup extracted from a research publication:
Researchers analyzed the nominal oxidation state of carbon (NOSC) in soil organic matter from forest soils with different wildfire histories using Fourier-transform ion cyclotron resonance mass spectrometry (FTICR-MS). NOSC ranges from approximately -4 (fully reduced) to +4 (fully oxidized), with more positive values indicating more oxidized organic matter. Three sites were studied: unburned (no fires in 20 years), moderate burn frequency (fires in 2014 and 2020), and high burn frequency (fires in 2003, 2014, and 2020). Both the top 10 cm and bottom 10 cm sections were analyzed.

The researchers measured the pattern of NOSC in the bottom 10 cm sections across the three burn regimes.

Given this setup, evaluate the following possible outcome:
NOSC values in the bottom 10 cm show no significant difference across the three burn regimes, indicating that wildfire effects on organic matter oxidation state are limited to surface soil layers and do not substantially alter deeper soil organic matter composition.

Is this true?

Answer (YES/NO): NO